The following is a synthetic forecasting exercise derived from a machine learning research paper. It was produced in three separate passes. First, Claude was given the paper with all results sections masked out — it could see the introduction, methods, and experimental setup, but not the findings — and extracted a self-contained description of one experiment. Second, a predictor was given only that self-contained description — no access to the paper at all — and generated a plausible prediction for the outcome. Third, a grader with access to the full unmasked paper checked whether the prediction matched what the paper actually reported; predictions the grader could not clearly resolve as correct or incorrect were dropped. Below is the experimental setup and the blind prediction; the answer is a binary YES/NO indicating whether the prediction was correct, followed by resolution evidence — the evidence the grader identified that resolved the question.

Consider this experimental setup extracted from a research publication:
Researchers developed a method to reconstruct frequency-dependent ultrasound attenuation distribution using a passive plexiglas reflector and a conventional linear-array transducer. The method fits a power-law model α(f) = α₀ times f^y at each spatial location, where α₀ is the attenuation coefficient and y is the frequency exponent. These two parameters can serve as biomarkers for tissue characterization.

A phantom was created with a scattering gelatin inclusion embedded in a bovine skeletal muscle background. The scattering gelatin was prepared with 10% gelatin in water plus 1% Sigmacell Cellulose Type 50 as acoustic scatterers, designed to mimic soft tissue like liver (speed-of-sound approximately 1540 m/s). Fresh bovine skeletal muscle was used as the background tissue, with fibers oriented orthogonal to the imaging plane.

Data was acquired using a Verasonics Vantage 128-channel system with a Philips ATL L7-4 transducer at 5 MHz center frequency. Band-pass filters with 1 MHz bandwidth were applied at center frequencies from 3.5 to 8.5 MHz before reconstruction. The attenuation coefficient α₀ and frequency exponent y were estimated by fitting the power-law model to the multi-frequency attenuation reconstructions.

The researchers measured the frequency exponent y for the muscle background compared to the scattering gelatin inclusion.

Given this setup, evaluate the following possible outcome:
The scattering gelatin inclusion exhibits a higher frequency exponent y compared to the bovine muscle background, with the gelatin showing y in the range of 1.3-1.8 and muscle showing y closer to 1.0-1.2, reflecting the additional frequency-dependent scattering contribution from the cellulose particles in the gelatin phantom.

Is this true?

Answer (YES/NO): NO